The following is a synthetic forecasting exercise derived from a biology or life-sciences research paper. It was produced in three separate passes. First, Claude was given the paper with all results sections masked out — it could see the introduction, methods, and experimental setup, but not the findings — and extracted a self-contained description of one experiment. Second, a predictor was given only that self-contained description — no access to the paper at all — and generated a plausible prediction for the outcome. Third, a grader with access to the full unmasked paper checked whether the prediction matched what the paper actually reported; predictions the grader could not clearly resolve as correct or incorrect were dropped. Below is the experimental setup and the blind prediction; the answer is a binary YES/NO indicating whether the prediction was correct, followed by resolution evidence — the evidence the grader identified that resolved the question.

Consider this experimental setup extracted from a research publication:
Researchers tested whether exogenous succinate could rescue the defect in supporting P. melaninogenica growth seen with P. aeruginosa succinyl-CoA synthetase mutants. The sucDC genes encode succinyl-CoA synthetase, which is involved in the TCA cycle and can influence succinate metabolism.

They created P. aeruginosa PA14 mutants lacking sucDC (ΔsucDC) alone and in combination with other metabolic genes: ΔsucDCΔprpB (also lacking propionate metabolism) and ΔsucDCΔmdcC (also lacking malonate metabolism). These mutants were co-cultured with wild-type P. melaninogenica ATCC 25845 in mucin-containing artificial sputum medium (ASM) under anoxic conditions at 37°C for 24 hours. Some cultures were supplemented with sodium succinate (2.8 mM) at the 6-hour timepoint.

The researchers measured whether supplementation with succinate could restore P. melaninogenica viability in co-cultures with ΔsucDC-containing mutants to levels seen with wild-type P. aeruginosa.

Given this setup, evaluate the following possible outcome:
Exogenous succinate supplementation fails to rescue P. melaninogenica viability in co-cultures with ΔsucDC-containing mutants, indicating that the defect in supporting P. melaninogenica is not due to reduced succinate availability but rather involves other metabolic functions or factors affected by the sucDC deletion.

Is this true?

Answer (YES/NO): YES